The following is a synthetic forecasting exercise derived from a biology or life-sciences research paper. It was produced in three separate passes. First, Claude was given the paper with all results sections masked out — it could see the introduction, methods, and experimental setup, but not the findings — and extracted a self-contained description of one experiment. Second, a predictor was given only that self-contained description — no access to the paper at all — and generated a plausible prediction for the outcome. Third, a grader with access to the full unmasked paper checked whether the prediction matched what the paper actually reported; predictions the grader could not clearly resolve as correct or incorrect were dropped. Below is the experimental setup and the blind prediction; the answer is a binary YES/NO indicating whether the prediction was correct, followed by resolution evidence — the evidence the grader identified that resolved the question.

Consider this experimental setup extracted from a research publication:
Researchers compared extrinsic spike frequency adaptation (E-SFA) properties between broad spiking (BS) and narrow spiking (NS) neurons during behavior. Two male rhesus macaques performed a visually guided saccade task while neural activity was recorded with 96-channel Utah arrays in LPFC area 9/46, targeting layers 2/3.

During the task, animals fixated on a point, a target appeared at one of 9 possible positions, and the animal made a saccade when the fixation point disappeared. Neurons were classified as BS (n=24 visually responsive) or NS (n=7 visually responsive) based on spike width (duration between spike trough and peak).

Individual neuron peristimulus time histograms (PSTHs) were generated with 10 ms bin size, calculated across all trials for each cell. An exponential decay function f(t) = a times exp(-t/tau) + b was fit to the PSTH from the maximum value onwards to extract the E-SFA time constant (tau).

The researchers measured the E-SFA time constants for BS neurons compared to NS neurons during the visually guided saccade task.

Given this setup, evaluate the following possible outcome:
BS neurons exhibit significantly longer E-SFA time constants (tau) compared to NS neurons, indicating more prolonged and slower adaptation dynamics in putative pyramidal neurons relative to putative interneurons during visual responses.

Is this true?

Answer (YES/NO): NO